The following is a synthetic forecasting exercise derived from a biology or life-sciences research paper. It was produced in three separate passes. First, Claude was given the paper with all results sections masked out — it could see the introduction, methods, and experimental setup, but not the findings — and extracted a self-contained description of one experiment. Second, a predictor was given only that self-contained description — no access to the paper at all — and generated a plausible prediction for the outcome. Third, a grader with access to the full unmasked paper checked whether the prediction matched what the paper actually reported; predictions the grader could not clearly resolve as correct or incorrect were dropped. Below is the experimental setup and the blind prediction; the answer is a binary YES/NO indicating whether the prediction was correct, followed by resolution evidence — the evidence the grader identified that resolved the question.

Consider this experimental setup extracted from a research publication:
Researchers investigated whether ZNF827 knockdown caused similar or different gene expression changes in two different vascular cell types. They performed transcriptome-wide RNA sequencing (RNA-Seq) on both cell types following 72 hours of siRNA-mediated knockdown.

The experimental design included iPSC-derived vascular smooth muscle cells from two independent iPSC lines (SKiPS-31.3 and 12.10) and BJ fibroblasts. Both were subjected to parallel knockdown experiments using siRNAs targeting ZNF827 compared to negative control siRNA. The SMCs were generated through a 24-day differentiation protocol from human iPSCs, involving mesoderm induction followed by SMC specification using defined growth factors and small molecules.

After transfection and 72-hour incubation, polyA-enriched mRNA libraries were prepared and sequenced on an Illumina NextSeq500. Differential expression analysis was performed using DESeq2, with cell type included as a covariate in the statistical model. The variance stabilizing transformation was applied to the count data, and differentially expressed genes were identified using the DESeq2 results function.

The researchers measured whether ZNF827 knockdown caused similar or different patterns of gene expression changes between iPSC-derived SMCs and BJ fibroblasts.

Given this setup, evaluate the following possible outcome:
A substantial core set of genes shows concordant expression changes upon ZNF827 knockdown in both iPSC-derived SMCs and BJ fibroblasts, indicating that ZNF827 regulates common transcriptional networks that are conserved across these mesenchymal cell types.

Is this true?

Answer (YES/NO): YES